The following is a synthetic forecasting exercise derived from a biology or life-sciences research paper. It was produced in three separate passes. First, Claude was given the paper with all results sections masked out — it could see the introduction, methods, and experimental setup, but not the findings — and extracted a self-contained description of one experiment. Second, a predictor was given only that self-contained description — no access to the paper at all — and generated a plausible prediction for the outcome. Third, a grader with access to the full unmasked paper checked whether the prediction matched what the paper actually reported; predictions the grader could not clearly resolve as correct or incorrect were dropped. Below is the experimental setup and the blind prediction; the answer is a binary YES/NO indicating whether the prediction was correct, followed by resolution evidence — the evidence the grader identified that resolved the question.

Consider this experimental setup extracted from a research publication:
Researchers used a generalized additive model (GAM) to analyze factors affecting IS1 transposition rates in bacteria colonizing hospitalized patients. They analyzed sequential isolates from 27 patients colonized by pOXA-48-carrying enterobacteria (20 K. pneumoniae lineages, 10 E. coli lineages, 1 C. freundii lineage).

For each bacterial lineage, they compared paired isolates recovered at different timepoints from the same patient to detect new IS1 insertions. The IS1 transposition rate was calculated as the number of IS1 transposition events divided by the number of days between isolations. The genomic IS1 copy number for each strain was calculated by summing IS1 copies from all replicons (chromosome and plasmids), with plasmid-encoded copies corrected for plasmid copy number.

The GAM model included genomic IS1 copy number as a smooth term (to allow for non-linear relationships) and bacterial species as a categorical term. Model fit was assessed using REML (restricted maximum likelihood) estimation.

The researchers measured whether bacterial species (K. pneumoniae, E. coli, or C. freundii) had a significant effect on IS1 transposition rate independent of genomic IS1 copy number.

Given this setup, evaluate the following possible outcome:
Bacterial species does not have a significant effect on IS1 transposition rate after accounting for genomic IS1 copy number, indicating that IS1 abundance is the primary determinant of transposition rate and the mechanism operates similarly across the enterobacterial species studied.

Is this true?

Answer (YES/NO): YES